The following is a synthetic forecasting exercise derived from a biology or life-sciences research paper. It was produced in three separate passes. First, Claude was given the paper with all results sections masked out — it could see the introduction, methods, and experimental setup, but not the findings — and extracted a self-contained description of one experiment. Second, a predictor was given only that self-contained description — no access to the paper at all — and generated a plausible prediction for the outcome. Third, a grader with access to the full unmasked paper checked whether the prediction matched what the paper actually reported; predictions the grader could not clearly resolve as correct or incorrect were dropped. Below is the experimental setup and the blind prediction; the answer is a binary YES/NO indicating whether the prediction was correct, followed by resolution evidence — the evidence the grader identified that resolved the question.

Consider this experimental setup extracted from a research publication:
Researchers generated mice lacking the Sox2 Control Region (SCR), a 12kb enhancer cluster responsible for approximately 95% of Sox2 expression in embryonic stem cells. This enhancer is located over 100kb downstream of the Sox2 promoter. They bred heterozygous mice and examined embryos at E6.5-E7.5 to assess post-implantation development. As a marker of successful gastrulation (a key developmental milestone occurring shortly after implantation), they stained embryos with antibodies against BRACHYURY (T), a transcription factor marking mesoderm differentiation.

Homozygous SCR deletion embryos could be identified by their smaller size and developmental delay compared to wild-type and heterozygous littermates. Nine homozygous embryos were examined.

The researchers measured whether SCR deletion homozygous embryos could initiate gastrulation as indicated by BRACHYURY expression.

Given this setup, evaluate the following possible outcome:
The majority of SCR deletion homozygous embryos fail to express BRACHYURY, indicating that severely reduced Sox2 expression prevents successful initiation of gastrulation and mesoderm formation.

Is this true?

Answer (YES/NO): YES